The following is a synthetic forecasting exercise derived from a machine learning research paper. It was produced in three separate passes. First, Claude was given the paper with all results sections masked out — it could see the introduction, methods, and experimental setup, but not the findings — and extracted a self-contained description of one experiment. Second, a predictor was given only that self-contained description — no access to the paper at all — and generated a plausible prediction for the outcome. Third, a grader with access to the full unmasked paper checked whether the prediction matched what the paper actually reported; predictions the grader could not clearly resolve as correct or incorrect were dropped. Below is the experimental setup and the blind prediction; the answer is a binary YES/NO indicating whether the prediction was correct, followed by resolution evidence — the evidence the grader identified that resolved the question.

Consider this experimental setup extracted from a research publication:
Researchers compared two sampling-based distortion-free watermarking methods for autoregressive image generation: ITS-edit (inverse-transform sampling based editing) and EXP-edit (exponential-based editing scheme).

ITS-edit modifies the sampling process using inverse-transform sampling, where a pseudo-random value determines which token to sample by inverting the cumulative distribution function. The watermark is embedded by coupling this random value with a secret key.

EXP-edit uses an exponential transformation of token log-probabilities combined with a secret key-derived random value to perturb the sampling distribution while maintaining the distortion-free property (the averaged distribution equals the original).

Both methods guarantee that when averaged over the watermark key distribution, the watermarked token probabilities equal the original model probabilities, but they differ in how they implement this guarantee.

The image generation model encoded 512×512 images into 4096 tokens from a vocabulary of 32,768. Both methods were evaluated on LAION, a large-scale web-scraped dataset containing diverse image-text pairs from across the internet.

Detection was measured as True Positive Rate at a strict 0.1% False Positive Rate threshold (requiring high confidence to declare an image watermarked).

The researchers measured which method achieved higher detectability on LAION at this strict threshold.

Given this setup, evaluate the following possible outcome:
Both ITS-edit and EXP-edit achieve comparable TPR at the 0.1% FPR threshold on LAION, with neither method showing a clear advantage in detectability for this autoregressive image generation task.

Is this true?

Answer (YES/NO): NO